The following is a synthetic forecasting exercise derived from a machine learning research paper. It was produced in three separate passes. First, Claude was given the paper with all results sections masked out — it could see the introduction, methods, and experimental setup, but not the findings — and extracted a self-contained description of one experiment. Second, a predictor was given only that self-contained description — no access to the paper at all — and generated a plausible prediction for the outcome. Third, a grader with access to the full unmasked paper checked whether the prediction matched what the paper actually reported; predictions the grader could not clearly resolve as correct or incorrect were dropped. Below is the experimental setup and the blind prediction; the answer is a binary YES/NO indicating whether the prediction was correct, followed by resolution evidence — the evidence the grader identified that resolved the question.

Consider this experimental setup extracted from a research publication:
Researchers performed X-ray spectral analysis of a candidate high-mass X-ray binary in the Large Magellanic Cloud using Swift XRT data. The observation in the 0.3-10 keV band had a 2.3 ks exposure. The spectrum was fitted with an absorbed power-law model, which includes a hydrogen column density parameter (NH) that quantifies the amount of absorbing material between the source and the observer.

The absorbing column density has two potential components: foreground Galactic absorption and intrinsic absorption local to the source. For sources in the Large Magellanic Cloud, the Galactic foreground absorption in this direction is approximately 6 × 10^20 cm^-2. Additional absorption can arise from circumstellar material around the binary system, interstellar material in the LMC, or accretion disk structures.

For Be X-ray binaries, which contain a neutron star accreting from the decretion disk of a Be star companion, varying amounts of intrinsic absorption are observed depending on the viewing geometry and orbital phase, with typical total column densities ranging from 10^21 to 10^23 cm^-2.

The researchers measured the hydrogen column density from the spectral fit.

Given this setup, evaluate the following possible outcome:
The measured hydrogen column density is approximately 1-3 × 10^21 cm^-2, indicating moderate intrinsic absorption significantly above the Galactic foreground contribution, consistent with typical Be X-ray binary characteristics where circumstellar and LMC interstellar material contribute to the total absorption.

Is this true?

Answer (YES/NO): NO